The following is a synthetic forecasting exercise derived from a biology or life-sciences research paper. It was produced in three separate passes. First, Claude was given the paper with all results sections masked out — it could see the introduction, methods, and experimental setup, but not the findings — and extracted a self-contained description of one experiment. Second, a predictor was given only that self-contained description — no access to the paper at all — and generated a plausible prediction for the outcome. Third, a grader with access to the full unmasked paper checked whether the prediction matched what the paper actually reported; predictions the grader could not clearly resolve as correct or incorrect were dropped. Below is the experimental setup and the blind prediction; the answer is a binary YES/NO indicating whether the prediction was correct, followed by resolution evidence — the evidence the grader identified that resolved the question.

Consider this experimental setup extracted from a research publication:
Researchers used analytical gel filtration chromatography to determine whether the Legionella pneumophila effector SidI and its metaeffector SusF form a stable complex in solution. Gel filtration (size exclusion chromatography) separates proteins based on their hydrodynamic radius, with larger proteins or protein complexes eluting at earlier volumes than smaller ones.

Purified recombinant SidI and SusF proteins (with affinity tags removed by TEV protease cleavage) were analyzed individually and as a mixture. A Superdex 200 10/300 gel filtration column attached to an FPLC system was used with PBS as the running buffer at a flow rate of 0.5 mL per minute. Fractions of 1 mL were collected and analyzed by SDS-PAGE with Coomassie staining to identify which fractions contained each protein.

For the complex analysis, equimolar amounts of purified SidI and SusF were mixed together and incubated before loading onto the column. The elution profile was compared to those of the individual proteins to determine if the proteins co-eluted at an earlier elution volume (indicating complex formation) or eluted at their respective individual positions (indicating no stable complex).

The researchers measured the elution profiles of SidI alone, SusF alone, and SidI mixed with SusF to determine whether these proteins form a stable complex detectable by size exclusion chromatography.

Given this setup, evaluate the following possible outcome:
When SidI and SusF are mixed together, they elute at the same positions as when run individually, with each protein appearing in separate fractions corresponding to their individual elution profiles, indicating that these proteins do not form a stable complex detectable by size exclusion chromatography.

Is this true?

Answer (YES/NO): NO